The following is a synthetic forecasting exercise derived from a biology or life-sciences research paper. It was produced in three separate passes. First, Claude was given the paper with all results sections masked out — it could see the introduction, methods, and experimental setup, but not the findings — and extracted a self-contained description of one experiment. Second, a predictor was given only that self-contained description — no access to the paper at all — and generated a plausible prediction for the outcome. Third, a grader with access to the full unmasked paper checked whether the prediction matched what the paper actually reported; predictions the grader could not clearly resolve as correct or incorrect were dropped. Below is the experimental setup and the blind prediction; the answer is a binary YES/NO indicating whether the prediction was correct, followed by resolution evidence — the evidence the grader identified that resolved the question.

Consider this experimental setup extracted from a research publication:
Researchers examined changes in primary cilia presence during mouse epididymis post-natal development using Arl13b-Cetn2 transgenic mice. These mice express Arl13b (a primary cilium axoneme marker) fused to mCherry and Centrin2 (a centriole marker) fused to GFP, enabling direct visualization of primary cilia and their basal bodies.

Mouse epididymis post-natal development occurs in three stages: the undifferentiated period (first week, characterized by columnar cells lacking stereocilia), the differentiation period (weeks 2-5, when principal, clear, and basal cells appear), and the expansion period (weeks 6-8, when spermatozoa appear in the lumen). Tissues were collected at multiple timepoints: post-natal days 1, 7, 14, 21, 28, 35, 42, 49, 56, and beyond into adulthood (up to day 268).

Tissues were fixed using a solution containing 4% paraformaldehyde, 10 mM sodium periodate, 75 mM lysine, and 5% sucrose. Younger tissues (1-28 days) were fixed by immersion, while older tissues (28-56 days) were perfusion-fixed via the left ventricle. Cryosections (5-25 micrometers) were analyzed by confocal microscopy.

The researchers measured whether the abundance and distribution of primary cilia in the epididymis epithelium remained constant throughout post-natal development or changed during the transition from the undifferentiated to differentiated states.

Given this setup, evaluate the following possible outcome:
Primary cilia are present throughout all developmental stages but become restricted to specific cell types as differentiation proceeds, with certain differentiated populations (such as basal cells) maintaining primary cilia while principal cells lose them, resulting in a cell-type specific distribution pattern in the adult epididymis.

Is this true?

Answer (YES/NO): YES